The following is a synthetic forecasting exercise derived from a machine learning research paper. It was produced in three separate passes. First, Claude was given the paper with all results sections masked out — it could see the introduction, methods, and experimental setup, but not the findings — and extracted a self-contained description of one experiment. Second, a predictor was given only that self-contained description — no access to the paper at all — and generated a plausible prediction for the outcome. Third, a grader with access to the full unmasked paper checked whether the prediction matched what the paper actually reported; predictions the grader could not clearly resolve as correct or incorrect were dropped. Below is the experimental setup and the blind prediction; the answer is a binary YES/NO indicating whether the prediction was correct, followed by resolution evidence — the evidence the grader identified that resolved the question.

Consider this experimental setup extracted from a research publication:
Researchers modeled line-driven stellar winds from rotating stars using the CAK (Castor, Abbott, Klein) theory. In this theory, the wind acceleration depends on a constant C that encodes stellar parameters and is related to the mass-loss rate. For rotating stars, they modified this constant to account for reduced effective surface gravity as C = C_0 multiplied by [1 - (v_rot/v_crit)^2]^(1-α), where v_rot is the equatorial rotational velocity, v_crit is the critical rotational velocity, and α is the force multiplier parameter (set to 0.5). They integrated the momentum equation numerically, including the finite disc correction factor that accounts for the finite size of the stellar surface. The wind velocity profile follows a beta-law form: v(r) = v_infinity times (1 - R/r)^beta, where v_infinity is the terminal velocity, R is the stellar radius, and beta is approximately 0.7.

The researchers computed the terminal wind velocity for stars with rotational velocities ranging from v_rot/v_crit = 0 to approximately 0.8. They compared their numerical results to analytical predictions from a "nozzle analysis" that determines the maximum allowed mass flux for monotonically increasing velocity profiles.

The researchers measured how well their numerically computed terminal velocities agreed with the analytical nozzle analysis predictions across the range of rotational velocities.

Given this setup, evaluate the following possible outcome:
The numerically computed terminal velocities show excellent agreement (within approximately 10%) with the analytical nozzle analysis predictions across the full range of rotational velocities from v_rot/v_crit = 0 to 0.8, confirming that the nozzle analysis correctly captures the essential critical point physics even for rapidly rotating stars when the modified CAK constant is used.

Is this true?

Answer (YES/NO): YES